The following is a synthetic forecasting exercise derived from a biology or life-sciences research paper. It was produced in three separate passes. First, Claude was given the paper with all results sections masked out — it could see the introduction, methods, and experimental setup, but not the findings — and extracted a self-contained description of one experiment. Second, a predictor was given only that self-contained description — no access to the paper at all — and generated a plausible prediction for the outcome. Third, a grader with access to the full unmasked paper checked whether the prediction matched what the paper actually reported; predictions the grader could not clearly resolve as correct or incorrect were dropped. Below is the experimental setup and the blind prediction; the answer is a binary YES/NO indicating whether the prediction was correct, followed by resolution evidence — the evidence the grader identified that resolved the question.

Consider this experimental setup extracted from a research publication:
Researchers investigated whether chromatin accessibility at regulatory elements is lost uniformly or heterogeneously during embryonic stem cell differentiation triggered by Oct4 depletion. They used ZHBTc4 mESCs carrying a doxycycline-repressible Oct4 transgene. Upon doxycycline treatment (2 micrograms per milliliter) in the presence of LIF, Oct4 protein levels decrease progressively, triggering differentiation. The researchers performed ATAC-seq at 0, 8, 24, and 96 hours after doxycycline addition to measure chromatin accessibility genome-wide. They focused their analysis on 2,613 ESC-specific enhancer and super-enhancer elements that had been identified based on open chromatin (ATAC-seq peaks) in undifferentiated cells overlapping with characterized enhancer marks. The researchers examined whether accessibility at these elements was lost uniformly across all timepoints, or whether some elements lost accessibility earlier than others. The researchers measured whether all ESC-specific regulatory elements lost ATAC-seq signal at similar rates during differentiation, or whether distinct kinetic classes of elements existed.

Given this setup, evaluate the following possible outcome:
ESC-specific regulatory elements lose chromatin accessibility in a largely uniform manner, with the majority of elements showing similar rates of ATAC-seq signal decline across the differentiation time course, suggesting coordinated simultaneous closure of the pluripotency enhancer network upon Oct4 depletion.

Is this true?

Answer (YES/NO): NO